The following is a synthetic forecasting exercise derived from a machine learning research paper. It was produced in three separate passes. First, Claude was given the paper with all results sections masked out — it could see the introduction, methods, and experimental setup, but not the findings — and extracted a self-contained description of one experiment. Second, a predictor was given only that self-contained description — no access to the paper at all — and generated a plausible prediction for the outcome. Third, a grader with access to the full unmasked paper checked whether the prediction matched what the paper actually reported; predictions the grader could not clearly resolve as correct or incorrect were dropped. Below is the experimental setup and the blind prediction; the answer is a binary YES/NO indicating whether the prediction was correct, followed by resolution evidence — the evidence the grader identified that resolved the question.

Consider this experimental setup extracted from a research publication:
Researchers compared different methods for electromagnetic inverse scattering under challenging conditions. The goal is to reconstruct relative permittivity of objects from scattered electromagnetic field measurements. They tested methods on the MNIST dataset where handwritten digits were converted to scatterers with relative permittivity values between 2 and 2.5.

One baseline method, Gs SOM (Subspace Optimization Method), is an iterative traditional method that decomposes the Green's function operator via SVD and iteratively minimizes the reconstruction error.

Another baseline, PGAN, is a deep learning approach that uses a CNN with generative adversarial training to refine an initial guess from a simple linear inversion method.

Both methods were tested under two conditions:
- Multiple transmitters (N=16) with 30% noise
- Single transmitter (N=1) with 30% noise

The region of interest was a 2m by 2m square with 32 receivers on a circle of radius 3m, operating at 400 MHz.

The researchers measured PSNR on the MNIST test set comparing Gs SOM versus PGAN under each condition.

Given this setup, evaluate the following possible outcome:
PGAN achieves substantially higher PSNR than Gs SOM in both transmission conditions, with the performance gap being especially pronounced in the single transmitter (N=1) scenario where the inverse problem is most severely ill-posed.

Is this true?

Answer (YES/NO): NO